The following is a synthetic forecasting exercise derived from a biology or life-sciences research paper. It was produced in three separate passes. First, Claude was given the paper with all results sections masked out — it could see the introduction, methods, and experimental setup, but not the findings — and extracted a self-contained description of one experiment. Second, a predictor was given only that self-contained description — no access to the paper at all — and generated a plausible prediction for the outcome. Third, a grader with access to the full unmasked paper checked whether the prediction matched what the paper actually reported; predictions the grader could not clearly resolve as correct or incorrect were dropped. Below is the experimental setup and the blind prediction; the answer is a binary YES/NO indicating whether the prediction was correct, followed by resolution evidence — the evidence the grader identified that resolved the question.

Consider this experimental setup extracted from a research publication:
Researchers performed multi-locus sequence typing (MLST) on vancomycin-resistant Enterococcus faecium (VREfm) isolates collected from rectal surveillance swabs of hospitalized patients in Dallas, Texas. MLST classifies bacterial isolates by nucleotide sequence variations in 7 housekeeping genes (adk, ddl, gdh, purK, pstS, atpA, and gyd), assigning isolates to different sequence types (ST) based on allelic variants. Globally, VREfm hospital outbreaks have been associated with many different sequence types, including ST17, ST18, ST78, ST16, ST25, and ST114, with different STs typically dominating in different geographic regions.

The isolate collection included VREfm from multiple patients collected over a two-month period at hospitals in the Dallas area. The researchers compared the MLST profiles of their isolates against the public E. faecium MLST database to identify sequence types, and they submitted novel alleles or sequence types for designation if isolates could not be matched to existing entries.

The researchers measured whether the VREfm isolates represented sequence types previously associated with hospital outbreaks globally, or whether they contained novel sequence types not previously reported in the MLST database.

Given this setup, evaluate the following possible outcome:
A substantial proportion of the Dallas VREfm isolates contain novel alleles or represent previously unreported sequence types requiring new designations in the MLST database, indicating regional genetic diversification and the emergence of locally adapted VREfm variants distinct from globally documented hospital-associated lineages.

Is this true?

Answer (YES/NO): NO